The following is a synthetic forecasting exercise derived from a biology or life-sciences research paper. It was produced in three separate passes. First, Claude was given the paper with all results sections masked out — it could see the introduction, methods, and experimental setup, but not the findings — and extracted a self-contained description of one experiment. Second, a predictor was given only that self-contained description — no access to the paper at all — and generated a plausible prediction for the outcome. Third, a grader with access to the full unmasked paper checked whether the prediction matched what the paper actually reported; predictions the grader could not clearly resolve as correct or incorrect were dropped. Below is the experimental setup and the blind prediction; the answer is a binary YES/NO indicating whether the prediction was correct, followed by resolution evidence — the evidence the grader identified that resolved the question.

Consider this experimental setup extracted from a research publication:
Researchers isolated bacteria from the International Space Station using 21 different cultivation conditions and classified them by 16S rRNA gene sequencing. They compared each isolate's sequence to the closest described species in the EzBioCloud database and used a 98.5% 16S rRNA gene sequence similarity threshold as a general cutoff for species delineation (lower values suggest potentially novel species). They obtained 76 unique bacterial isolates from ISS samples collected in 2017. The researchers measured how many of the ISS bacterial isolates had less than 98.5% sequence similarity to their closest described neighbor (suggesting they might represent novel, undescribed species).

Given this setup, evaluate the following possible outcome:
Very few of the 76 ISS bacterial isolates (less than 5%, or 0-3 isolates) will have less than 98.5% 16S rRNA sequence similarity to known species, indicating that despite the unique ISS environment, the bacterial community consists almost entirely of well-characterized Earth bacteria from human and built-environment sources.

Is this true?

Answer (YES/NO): NO